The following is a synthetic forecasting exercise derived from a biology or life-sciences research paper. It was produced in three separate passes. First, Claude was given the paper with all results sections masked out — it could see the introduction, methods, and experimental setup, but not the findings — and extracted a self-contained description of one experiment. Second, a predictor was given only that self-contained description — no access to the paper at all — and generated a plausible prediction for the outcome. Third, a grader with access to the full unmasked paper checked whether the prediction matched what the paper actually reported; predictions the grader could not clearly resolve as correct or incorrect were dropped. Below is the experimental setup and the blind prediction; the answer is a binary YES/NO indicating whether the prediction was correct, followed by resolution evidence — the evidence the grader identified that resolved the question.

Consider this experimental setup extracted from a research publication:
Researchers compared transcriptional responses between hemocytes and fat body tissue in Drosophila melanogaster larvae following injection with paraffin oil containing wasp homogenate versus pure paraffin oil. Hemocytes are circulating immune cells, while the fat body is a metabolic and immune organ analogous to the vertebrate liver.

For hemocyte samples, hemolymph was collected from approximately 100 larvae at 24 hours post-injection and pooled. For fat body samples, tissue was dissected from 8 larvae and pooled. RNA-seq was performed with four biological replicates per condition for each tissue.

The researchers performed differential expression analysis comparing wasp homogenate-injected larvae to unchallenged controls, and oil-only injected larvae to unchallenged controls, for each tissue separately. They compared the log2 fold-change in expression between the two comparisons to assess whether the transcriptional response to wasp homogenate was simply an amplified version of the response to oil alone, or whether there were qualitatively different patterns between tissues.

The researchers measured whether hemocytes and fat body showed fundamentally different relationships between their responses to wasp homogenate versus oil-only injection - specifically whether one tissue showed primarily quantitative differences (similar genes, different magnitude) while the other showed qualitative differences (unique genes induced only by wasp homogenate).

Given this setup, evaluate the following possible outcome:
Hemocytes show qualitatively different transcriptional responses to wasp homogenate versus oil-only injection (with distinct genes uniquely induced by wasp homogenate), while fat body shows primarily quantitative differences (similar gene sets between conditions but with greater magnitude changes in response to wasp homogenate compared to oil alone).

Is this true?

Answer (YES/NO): NO